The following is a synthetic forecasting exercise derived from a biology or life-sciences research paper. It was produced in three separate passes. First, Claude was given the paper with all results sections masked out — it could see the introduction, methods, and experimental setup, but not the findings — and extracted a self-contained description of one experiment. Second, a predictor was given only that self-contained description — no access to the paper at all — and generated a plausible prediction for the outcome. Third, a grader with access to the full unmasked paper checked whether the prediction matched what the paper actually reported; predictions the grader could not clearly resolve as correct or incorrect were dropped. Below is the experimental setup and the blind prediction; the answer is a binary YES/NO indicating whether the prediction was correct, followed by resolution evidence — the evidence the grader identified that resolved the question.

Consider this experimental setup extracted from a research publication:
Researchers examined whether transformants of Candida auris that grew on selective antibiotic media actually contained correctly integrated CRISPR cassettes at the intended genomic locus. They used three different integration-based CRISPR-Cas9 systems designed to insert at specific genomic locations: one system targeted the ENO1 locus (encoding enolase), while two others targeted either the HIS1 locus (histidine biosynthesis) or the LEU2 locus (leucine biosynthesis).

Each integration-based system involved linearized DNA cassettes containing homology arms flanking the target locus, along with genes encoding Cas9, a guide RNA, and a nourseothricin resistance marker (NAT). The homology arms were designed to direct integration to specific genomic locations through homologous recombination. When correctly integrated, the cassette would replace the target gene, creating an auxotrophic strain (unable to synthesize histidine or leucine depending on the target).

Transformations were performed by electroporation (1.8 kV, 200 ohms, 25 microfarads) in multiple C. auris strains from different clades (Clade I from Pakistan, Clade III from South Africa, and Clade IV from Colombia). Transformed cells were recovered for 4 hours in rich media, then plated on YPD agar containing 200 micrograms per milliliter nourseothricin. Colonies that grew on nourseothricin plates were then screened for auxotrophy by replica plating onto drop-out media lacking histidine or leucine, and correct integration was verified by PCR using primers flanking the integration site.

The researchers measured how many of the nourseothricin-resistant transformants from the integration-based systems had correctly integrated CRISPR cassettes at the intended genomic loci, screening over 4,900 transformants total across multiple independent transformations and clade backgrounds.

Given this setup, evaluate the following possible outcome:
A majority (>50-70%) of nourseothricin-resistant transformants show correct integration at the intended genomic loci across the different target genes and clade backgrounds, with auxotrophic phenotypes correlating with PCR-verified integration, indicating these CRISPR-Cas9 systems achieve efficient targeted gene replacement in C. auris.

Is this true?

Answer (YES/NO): NO